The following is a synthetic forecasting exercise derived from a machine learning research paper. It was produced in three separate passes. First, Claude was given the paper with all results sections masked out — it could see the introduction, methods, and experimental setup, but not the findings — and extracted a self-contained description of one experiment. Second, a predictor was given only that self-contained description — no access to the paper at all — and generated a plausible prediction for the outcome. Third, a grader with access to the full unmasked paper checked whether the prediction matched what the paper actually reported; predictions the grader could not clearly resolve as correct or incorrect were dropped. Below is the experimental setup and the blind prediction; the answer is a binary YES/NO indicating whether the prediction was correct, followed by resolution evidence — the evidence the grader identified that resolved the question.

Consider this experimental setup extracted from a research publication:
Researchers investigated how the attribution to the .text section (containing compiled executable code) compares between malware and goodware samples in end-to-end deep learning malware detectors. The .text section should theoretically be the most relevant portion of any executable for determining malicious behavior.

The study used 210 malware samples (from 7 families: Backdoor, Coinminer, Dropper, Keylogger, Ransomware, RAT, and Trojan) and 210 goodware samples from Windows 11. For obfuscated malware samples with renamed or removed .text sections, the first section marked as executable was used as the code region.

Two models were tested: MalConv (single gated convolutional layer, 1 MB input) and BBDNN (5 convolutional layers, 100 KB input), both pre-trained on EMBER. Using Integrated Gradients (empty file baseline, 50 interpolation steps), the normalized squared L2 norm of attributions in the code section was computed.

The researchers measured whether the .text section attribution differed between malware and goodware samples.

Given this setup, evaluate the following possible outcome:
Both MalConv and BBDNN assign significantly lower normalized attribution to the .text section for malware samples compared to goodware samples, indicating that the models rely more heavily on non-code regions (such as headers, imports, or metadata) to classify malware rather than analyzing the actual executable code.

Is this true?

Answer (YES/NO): NO